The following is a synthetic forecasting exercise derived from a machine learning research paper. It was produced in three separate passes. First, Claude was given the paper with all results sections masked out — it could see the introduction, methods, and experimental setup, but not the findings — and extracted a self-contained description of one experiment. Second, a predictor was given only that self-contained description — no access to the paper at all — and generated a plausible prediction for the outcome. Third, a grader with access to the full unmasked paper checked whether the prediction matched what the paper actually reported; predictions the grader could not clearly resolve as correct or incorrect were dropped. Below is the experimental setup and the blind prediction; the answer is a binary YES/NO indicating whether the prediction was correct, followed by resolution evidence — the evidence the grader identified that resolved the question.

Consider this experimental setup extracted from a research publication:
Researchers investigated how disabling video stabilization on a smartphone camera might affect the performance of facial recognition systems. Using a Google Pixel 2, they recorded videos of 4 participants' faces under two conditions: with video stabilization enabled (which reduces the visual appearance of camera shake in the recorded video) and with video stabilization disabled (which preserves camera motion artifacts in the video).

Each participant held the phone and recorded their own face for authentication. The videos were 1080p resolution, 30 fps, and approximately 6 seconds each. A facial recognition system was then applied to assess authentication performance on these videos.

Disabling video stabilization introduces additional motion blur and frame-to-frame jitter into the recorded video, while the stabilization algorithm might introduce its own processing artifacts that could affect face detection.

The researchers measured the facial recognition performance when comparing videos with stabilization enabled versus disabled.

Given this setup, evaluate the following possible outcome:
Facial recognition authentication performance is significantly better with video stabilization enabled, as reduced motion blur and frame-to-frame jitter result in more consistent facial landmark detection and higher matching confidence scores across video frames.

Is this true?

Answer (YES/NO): NO